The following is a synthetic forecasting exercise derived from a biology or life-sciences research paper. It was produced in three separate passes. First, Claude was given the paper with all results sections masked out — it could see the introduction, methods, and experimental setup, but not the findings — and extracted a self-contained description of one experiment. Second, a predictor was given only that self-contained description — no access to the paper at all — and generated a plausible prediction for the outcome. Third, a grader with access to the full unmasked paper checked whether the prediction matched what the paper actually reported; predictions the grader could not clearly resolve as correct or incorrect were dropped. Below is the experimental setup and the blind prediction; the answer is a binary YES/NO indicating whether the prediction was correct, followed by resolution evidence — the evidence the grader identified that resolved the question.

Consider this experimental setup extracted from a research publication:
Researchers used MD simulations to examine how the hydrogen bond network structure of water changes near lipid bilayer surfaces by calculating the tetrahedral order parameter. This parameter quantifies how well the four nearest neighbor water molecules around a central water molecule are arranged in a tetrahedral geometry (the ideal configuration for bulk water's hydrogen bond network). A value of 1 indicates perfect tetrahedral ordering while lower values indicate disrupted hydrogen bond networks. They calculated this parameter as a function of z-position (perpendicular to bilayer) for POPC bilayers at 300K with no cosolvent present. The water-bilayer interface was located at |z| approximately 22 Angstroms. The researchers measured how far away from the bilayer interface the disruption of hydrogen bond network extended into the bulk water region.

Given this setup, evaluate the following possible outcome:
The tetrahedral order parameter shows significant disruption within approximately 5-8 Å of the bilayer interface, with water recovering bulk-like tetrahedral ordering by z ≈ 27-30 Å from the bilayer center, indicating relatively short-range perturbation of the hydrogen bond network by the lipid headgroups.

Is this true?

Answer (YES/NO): NO